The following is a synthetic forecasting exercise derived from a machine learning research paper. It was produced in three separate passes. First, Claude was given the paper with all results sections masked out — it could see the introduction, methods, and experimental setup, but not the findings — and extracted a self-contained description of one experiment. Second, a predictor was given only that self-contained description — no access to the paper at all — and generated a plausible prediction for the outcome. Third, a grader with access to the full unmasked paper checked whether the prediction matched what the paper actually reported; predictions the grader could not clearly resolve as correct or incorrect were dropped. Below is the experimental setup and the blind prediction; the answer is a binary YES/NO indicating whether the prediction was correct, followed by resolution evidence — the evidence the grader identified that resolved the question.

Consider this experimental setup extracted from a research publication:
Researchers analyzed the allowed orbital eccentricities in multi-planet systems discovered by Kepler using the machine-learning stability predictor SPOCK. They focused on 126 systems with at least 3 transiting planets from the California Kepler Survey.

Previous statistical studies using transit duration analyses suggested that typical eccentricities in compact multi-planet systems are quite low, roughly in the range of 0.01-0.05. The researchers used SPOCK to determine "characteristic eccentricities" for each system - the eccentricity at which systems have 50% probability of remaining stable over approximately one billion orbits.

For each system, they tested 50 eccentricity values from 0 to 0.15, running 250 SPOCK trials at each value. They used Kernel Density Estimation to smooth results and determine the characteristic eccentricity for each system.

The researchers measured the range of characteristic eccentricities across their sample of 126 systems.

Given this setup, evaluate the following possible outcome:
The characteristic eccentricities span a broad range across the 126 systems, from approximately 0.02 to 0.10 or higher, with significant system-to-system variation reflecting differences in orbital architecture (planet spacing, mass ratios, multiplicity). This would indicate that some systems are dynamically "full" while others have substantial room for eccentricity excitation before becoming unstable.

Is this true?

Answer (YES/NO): YES